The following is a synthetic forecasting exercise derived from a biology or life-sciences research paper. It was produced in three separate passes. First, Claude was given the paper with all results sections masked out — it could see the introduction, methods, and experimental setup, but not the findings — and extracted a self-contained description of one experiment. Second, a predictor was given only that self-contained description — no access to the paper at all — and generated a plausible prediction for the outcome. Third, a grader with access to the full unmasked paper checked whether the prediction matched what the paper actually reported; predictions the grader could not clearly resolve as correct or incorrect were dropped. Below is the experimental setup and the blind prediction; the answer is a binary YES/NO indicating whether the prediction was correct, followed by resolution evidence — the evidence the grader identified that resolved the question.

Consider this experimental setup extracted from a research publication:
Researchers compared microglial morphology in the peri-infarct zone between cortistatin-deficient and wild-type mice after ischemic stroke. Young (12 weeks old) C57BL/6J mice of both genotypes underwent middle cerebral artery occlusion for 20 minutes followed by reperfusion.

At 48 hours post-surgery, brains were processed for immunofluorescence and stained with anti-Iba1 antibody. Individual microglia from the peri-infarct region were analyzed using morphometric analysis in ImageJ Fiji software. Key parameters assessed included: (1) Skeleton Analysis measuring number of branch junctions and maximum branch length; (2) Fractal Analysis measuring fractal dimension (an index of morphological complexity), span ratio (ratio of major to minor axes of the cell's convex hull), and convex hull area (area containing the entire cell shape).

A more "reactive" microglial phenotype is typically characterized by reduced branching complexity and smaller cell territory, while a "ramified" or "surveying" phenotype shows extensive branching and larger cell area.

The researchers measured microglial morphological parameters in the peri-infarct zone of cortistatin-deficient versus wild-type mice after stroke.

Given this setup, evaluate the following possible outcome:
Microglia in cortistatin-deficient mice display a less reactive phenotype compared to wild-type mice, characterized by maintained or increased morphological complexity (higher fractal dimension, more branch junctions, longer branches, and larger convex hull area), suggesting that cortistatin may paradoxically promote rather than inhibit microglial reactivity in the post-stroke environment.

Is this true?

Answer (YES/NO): NO